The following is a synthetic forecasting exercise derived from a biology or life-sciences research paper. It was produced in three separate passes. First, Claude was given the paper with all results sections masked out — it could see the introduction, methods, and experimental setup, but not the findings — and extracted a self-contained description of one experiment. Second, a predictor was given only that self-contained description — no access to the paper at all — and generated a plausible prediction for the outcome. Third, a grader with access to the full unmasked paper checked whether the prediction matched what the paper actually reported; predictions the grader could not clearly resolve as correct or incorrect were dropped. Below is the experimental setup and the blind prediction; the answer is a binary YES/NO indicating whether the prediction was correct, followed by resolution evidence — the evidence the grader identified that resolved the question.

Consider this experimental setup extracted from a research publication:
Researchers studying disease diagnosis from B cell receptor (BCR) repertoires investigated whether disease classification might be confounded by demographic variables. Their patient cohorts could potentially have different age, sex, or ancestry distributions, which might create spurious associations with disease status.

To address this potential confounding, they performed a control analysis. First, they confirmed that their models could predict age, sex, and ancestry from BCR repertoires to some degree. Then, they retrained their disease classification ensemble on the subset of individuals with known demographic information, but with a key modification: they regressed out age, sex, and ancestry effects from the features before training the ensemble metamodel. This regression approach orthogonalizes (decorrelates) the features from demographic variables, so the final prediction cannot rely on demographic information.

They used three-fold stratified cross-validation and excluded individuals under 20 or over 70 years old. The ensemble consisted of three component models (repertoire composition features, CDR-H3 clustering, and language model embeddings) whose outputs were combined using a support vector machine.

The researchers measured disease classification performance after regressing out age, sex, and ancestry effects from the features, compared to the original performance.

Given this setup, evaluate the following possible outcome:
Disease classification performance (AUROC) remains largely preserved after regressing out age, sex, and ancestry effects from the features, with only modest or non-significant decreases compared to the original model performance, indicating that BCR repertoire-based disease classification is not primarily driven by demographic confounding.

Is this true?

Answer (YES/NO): YES